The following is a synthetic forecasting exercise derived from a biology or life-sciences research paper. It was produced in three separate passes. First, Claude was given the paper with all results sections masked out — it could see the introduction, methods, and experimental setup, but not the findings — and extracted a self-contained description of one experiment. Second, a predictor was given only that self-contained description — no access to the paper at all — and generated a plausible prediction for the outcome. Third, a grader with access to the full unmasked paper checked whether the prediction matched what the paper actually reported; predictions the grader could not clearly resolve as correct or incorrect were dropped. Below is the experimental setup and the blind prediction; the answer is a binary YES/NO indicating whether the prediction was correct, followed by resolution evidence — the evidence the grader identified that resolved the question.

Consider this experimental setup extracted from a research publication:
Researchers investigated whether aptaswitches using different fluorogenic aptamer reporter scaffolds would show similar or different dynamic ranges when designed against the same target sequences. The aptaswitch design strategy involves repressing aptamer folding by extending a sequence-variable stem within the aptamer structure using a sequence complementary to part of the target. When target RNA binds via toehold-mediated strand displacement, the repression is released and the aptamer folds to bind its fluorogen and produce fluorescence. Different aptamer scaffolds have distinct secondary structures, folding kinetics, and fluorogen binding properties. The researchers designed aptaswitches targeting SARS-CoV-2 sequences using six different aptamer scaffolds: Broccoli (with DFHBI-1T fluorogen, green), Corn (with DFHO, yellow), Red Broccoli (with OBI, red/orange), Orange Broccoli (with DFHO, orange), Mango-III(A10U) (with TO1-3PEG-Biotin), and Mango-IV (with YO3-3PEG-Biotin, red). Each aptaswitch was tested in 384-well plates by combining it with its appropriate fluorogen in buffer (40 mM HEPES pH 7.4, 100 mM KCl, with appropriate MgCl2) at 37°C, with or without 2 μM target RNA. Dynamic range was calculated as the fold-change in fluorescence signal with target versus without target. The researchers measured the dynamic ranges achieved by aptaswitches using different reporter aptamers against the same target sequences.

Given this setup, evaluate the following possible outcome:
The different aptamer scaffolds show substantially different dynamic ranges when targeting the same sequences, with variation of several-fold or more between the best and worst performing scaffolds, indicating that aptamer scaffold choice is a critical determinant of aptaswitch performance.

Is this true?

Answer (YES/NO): YES